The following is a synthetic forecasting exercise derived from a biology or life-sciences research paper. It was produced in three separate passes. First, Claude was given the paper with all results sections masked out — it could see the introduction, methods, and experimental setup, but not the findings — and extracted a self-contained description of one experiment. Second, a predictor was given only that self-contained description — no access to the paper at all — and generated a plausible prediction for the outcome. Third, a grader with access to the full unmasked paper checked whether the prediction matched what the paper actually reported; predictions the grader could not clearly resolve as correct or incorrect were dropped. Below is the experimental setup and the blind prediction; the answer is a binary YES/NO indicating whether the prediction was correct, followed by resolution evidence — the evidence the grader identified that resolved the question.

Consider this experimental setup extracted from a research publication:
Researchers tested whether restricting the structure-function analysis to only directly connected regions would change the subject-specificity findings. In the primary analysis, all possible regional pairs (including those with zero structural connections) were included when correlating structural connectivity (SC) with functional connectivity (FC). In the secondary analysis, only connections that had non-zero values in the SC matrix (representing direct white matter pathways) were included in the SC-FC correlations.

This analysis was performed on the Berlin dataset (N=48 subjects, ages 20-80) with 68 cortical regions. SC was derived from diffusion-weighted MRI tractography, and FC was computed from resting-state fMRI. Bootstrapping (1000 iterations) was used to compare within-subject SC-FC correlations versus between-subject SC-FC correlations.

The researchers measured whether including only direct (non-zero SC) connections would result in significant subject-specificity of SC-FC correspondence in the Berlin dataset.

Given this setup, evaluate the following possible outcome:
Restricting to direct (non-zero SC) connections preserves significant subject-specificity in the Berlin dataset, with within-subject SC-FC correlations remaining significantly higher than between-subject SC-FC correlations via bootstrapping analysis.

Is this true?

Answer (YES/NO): NO